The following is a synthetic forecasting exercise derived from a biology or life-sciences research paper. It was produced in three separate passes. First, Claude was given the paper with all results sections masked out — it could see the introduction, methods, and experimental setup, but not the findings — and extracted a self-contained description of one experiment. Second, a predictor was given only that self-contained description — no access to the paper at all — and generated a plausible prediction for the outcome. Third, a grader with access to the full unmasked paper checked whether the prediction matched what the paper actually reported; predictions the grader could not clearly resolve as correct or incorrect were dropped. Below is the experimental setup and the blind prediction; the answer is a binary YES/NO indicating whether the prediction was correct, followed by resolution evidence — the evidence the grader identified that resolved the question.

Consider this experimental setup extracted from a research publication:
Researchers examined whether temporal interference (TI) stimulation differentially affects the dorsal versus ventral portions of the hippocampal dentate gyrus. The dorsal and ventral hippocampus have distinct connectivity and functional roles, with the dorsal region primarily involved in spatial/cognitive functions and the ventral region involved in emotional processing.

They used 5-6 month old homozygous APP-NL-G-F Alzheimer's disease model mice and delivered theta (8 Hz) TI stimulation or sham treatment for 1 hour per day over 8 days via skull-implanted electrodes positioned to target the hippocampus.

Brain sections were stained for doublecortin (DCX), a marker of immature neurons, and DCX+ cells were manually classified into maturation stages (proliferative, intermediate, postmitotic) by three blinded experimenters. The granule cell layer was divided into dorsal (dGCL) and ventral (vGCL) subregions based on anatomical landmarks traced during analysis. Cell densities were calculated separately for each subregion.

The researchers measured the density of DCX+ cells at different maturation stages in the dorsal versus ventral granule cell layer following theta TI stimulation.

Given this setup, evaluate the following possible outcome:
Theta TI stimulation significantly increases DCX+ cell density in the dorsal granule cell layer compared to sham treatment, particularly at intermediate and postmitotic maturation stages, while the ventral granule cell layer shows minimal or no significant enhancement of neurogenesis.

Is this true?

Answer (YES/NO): NO